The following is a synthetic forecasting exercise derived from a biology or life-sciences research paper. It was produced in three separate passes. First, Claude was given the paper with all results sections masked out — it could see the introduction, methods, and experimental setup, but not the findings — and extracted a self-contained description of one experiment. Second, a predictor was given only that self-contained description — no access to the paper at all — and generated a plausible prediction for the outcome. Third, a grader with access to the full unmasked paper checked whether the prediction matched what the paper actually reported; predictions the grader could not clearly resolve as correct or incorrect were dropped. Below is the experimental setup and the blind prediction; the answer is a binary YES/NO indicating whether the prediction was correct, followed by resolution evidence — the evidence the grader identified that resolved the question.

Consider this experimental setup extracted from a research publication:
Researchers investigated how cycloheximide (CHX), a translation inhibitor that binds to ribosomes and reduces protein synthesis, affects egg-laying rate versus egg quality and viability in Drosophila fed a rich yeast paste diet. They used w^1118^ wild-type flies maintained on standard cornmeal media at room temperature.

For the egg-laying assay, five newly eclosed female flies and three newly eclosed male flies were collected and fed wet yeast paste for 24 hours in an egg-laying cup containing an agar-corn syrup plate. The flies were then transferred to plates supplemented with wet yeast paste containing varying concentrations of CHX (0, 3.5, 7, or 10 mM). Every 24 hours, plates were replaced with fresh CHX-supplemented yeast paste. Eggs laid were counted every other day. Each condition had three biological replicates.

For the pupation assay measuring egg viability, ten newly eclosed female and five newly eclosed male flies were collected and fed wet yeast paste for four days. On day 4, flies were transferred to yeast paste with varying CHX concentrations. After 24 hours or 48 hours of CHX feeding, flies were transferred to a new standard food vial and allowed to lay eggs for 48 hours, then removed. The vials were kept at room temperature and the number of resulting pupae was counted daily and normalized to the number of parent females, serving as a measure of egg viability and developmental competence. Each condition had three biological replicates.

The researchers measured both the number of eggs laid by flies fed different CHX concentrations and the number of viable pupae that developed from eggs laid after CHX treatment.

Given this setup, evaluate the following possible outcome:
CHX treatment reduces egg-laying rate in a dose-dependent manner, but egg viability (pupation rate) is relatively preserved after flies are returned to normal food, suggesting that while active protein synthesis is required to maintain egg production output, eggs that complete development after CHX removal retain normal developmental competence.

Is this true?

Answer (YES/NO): NO